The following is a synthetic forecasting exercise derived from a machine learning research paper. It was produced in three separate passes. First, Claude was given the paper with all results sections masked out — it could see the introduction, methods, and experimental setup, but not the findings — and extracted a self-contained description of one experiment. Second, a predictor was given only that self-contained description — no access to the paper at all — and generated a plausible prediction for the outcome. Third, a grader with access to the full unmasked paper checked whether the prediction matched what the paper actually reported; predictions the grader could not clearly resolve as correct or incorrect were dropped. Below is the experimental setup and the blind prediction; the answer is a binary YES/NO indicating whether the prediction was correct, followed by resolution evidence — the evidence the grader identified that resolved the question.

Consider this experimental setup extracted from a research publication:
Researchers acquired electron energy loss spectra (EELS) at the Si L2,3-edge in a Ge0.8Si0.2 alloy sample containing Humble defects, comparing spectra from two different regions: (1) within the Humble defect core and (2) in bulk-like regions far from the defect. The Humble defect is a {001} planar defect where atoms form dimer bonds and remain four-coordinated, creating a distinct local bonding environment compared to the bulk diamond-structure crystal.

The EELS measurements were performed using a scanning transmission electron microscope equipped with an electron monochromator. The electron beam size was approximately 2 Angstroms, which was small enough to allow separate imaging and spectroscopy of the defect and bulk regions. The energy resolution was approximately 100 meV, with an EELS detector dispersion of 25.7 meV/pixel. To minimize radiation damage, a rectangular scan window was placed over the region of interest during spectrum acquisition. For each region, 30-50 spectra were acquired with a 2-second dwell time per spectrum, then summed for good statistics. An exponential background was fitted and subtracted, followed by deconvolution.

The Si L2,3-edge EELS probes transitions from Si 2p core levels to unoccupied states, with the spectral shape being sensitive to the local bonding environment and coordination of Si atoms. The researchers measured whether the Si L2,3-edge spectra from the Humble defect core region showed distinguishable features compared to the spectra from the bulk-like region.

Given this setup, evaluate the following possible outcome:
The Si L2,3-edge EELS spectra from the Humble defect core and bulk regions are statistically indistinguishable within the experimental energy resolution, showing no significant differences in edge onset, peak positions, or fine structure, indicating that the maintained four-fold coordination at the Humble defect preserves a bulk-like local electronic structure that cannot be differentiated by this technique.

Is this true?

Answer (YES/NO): NO